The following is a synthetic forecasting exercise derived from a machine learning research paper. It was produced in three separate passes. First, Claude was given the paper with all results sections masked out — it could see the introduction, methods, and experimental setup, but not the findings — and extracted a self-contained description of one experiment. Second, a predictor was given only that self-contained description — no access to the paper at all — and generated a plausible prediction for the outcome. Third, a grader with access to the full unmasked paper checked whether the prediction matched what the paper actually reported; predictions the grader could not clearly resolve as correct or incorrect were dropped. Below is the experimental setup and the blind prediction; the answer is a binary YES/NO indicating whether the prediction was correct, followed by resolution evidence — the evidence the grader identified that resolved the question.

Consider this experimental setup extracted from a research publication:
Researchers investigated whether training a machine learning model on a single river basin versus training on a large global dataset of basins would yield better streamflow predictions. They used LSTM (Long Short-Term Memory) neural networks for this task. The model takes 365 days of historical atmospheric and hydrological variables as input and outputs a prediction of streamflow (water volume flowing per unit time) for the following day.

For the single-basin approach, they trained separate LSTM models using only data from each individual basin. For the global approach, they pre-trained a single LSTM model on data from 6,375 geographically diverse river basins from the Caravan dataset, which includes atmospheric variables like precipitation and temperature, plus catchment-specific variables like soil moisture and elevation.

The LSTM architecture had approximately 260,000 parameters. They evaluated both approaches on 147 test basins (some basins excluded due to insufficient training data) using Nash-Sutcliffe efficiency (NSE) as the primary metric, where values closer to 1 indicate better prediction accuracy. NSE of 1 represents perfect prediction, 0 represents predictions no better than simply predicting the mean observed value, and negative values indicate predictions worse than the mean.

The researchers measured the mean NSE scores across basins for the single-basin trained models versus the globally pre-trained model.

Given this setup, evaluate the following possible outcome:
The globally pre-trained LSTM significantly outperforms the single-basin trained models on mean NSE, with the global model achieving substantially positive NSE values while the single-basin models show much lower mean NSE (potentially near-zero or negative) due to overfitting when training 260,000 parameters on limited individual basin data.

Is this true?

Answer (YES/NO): NO